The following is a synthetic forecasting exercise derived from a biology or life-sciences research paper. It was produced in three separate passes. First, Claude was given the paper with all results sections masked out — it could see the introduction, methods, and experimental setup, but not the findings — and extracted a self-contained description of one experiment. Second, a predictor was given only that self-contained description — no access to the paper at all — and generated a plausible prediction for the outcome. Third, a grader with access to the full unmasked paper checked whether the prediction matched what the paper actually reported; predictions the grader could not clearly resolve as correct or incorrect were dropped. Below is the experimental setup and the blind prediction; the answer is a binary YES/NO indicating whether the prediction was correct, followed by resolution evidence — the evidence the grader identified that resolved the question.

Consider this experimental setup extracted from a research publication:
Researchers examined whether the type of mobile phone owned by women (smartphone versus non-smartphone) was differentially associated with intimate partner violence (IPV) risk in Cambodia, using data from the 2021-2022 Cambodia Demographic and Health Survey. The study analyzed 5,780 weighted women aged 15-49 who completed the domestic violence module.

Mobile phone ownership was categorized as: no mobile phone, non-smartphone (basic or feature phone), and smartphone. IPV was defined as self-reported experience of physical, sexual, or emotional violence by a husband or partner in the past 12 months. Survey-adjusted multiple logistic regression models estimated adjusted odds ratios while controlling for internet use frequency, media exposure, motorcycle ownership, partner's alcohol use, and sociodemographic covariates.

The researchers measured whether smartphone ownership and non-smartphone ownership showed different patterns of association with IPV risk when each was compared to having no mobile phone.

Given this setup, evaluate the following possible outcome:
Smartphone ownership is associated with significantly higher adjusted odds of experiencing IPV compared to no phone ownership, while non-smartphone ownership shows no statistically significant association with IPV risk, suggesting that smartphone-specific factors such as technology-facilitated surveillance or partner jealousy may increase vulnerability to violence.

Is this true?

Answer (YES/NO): NO